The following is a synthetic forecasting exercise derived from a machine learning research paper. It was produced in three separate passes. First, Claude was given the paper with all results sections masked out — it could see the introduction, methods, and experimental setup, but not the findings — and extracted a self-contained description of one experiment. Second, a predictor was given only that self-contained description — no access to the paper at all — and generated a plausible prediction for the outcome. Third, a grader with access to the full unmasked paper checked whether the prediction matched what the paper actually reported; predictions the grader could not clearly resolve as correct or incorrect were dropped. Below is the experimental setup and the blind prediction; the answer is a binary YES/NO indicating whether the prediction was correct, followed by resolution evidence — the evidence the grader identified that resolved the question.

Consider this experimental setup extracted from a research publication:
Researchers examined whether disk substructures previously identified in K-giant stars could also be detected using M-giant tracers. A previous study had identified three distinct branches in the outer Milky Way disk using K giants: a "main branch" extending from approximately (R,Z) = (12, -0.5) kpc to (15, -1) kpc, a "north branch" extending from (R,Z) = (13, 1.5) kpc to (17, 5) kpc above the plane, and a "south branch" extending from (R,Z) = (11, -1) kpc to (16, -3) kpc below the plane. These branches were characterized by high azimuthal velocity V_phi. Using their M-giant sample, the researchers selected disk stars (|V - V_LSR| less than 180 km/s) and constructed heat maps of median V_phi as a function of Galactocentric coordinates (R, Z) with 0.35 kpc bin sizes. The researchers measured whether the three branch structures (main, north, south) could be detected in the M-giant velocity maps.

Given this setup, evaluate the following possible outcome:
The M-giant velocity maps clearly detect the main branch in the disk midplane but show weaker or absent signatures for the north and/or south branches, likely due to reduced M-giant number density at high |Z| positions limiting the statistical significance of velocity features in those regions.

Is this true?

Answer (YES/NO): NO